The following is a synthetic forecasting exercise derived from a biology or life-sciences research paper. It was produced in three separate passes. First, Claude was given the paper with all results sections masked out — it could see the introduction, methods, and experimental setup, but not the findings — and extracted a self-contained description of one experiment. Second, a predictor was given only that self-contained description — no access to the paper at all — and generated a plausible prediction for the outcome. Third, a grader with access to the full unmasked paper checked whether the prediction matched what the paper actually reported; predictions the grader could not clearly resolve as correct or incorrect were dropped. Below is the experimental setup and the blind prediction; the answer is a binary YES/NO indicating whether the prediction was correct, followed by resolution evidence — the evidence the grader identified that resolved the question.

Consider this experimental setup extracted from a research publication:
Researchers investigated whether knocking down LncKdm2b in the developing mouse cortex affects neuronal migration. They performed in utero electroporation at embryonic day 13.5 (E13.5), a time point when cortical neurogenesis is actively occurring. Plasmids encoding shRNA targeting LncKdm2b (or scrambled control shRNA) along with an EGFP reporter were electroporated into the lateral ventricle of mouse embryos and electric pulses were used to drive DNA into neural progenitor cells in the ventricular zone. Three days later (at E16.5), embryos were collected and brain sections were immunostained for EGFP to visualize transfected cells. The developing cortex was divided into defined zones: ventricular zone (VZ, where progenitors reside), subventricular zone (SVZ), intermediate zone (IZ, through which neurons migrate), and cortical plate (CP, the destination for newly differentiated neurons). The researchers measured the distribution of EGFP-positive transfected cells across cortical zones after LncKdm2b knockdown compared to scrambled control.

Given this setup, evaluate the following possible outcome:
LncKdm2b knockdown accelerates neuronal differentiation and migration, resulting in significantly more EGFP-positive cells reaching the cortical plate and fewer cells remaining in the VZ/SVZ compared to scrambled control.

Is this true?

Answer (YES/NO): NO